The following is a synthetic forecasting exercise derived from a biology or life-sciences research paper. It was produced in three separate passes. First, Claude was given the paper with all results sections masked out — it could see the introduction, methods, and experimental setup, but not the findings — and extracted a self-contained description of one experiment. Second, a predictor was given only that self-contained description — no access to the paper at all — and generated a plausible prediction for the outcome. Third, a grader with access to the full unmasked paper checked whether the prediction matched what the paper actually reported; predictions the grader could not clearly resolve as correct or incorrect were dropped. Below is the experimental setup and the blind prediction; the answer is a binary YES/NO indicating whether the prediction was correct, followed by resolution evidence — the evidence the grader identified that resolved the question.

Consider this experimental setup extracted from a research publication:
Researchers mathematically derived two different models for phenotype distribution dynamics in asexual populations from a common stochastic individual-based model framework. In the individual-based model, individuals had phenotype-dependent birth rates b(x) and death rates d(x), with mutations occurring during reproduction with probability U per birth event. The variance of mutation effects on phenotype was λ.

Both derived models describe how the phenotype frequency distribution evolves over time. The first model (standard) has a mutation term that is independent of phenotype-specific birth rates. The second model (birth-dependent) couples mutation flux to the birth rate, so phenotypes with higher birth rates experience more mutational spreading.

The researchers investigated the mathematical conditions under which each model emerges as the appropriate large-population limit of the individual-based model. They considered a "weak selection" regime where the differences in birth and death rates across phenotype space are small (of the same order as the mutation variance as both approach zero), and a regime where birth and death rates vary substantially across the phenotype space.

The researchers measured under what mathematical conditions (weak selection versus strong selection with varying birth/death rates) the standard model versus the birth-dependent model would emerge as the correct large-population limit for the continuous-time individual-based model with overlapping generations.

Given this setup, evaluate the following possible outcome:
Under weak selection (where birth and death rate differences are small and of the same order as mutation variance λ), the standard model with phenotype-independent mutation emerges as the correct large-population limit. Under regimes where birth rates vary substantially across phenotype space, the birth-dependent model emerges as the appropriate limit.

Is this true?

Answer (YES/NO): YES